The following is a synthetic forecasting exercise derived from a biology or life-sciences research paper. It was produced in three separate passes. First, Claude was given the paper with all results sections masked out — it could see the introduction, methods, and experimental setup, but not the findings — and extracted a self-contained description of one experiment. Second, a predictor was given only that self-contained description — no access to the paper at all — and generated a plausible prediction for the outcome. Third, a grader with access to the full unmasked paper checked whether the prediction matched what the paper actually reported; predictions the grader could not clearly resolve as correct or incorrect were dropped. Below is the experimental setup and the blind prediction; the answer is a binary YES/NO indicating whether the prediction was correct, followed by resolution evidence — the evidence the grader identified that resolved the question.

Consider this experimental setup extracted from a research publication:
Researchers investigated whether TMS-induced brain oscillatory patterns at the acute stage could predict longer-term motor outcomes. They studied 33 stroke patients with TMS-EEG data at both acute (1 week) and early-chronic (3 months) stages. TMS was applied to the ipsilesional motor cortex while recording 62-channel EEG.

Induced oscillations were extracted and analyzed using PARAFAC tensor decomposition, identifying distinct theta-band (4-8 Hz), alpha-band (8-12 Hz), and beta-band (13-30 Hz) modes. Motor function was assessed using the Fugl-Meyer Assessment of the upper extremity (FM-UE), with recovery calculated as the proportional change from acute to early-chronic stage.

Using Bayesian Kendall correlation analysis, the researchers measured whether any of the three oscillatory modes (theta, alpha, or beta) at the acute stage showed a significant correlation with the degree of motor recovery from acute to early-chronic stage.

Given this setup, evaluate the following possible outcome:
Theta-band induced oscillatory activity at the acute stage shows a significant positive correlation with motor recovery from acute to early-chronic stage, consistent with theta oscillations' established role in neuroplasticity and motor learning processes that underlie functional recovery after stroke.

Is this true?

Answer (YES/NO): NO